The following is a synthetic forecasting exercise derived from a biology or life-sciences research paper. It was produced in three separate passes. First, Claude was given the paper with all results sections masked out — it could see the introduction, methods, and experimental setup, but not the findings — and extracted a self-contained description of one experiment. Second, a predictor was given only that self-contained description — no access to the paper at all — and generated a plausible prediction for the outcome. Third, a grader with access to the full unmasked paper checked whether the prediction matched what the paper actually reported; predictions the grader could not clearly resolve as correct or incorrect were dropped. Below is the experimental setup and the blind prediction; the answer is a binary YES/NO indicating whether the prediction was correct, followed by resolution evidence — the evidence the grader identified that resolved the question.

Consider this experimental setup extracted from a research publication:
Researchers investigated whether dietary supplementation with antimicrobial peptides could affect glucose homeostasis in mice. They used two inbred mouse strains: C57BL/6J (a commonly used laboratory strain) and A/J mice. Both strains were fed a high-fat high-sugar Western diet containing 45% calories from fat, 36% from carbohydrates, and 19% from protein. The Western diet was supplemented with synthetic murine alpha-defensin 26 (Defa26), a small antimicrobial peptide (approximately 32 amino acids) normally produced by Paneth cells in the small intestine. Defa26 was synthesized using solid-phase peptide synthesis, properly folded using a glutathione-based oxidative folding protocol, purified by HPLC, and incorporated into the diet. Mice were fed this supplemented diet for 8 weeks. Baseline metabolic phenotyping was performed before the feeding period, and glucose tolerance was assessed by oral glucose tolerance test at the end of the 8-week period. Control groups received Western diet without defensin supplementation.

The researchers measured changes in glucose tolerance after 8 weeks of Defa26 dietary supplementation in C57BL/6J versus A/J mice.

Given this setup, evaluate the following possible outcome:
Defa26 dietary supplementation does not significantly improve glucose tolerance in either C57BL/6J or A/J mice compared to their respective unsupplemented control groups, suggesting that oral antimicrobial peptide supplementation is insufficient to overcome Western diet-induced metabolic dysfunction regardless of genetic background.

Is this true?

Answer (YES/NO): NO